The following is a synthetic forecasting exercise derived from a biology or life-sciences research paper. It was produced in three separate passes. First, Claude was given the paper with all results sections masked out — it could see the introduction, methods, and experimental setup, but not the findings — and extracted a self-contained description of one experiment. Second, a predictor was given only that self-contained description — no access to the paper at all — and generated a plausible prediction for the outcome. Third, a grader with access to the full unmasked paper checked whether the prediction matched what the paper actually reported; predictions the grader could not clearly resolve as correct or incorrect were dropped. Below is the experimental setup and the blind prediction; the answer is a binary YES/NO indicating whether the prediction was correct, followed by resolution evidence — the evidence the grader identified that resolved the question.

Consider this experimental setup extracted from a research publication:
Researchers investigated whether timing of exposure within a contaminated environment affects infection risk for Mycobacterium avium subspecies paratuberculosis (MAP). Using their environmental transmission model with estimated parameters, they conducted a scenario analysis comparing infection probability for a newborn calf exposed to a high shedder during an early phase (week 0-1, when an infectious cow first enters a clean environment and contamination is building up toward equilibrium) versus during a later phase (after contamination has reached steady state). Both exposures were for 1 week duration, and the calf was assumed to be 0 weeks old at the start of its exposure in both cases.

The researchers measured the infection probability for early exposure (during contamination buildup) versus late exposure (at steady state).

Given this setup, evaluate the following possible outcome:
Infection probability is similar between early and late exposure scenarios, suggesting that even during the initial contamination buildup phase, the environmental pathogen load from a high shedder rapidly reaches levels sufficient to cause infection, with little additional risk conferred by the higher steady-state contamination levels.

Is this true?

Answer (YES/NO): NO